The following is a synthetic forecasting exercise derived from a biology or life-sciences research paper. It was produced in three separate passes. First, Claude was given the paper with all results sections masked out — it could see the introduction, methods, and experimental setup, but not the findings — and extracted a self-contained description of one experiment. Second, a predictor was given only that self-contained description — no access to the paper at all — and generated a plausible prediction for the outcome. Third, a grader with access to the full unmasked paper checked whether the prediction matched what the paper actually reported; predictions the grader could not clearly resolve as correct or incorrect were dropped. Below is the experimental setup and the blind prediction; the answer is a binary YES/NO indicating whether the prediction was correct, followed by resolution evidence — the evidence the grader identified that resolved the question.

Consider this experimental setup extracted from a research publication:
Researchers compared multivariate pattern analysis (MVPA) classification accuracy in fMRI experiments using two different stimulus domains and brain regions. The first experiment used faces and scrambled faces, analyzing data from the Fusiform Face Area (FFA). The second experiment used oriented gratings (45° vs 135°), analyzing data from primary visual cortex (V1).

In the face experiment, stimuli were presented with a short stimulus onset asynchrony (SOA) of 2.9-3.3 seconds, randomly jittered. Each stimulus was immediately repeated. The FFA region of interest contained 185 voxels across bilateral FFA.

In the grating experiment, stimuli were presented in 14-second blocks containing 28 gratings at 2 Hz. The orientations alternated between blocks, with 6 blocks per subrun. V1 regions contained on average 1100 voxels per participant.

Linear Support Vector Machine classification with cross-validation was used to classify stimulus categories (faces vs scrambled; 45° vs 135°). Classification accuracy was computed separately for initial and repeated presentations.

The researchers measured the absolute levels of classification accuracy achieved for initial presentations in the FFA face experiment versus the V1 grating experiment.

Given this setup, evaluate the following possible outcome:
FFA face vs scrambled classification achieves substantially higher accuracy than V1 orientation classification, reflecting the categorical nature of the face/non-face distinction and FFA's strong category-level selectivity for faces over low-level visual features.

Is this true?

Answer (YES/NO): YES